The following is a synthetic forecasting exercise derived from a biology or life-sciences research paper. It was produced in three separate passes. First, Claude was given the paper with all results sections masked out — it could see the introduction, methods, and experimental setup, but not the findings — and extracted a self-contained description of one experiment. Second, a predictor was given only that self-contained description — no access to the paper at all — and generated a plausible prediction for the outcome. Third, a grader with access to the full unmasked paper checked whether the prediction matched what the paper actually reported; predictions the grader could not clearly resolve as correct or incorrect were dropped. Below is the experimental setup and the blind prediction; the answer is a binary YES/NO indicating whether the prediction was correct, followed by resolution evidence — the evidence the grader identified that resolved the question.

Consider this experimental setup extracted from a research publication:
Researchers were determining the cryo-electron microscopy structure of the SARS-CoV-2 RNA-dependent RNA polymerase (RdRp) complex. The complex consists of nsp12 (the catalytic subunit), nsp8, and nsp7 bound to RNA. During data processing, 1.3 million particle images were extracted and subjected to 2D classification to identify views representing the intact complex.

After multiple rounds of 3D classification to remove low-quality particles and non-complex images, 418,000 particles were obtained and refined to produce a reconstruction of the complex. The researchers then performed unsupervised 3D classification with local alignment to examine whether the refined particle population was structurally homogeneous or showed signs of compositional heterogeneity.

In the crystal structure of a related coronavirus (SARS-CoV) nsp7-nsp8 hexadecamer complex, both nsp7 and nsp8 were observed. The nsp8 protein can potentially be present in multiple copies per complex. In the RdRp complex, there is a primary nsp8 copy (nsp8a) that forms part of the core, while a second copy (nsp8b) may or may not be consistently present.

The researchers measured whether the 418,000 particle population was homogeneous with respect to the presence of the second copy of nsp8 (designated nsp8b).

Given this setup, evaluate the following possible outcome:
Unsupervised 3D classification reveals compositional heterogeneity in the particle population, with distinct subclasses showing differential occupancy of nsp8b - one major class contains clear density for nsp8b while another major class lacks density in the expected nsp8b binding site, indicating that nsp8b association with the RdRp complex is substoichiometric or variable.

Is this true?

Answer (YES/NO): YES